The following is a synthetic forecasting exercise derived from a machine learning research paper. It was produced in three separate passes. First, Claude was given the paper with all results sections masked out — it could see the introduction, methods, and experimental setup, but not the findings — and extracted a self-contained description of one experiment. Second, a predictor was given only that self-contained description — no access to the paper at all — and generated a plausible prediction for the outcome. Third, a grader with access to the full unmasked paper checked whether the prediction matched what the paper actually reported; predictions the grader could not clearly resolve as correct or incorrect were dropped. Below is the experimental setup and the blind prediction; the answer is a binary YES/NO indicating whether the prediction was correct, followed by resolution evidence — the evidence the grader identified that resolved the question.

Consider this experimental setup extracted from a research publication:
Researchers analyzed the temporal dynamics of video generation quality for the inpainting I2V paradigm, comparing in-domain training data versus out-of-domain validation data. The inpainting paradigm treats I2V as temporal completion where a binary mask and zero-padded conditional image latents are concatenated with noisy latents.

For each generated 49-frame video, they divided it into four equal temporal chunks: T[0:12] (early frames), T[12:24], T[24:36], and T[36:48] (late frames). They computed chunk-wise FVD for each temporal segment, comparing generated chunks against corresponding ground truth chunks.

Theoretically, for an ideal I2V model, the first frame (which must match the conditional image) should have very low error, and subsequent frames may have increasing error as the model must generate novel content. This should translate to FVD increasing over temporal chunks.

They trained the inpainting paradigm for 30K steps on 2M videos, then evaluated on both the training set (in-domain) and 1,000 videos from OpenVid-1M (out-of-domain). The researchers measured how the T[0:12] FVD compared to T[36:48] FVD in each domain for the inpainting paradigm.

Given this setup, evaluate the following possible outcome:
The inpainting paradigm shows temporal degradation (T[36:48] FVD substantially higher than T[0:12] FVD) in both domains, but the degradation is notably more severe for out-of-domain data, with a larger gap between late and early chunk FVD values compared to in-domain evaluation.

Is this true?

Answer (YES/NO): NO